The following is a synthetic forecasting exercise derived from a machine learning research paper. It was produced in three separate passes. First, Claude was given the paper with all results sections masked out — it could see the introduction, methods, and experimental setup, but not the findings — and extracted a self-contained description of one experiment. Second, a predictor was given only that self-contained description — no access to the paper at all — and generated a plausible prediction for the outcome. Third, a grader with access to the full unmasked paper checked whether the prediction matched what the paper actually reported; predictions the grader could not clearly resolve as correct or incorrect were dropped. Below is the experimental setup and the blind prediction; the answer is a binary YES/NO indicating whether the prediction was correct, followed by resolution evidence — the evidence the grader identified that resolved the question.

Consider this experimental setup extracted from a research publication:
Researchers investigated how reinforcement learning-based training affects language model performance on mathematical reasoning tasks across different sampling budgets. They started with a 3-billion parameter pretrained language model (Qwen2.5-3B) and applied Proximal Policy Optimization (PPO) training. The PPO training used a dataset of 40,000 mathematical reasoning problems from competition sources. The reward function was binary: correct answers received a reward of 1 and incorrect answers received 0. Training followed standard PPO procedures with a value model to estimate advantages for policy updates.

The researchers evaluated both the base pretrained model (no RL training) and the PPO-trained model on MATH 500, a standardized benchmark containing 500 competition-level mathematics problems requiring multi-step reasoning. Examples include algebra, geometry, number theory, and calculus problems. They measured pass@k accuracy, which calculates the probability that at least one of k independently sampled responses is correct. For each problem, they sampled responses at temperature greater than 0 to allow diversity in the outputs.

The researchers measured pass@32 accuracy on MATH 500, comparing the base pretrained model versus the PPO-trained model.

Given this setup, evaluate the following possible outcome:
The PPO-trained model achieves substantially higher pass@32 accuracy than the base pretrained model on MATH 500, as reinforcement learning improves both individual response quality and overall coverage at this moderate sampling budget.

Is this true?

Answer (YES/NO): NO